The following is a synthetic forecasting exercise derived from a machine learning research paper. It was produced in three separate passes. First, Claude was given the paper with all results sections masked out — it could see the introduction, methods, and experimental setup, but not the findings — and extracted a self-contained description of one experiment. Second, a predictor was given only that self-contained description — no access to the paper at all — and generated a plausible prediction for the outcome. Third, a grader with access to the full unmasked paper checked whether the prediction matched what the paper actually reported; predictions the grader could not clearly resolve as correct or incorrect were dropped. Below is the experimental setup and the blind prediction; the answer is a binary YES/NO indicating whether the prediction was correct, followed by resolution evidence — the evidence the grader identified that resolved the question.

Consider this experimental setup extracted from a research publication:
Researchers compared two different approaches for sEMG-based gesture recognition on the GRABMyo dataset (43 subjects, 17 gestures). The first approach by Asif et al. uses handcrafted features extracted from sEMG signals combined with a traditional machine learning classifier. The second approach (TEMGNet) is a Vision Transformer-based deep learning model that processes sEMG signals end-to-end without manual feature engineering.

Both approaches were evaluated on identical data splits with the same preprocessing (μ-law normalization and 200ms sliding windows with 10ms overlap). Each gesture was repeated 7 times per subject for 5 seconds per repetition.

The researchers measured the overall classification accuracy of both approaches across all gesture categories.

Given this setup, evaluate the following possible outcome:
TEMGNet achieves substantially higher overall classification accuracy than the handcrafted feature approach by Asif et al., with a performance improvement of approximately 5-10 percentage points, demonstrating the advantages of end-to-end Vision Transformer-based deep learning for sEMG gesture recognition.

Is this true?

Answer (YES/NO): NO